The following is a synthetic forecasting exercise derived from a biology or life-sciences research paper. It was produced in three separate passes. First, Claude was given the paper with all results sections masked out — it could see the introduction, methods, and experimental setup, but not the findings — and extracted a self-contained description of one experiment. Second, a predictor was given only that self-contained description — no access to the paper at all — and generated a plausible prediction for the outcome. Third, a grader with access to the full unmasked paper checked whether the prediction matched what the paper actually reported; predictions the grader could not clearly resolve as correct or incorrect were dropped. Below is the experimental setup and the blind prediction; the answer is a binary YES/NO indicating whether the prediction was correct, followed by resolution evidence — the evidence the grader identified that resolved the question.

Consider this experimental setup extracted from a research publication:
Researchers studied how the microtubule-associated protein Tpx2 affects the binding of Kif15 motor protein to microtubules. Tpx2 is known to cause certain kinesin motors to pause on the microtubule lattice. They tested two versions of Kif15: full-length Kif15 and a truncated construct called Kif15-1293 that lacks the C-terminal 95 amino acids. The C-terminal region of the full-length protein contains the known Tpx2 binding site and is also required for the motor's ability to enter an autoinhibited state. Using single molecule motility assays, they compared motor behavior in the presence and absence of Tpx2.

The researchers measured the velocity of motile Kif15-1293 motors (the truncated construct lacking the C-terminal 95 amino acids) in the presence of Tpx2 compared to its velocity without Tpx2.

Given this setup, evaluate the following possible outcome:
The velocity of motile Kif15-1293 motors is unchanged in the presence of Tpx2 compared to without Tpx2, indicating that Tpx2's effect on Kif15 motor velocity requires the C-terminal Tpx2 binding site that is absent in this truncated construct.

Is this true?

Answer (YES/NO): YES